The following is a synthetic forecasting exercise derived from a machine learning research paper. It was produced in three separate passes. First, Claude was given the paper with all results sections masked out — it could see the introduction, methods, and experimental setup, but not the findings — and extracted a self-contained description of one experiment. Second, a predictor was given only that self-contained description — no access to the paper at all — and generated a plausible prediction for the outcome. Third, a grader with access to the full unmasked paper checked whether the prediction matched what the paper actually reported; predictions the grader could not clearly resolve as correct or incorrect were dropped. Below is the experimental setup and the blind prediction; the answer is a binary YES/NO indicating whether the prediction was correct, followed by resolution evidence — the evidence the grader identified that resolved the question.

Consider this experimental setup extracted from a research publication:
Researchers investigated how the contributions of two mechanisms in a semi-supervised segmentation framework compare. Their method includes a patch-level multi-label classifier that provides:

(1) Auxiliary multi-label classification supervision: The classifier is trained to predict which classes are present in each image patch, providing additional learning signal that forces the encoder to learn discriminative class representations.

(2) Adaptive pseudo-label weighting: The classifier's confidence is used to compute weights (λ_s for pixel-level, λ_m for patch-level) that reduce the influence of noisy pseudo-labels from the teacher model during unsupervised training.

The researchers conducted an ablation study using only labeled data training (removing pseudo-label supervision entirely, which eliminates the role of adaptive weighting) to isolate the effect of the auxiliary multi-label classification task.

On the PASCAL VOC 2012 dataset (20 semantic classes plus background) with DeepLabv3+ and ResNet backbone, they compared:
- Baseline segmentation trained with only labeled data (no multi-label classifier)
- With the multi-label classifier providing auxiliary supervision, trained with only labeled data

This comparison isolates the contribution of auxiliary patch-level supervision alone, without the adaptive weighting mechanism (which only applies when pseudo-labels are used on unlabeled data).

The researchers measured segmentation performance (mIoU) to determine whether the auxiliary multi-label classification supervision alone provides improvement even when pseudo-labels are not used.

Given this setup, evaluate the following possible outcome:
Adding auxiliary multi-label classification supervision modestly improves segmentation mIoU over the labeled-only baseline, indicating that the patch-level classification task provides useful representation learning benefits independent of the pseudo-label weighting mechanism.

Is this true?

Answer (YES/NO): YES